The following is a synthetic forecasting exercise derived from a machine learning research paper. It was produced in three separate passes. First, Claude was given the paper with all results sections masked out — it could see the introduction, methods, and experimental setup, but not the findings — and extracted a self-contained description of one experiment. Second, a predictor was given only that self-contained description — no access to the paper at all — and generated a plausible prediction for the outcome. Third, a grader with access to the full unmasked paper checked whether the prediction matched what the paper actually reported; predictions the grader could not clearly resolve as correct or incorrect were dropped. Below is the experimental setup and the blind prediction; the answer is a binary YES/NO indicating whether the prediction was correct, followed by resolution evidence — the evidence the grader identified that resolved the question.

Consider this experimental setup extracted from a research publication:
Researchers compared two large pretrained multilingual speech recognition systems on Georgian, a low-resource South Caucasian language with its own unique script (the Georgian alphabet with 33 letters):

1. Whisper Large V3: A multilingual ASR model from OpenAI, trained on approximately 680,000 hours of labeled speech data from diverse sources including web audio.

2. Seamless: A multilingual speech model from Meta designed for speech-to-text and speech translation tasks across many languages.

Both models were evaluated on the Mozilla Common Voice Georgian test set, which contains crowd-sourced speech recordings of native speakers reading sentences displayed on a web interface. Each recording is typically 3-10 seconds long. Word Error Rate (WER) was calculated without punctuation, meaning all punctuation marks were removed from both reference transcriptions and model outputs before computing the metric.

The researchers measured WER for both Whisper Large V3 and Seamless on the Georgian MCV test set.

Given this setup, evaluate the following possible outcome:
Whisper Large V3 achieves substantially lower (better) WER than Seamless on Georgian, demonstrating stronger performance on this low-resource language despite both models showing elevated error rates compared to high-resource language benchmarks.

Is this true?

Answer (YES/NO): NO